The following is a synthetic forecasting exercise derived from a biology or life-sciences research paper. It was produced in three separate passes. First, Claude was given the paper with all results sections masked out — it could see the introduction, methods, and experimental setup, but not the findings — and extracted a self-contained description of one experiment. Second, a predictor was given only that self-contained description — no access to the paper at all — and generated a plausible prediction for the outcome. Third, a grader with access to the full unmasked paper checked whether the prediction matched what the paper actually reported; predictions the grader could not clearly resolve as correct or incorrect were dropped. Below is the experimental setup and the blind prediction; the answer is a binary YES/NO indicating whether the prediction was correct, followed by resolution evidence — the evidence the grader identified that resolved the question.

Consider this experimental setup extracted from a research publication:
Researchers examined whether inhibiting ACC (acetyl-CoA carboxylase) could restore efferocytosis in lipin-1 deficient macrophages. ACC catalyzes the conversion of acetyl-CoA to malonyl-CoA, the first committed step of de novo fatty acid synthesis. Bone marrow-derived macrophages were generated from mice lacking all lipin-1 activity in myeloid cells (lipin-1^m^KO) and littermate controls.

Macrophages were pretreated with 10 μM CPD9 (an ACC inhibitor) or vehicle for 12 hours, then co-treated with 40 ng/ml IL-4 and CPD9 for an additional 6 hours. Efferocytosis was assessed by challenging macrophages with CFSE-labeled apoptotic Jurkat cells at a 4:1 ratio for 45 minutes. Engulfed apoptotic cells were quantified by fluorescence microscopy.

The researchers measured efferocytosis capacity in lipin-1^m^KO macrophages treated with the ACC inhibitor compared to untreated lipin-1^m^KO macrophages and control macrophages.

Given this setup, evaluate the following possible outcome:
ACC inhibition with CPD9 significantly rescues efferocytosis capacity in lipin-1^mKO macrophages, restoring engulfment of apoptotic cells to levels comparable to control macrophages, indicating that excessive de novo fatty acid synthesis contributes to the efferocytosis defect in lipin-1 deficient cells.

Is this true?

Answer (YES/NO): NO